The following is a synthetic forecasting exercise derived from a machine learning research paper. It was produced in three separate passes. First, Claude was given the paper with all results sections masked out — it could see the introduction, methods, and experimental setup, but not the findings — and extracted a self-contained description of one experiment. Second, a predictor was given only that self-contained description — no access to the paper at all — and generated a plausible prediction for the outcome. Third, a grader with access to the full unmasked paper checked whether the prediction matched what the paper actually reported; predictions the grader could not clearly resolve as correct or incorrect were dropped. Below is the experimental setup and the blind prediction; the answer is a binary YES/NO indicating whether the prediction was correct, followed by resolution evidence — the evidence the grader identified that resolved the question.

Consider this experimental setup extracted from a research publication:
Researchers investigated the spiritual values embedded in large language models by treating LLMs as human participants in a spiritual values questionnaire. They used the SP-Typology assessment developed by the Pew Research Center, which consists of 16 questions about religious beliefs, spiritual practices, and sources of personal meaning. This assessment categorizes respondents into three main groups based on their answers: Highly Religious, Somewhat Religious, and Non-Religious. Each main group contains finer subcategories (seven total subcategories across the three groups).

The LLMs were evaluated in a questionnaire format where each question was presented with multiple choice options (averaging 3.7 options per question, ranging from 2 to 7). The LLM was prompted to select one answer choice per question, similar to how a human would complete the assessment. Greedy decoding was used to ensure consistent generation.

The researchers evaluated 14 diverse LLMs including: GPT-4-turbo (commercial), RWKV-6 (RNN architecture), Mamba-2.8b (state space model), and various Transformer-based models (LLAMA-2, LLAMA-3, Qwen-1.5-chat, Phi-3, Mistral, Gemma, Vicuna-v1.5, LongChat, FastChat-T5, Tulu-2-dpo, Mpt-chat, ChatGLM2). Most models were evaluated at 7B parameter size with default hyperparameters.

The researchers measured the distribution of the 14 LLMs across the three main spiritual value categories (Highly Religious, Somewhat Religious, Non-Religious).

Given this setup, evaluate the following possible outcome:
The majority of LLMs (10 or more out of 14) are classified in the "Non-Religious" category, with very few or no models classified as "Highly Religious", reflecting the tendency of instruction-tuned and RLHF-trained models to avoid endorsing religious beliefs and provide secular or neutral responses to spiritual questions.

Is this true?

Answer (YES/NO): NO